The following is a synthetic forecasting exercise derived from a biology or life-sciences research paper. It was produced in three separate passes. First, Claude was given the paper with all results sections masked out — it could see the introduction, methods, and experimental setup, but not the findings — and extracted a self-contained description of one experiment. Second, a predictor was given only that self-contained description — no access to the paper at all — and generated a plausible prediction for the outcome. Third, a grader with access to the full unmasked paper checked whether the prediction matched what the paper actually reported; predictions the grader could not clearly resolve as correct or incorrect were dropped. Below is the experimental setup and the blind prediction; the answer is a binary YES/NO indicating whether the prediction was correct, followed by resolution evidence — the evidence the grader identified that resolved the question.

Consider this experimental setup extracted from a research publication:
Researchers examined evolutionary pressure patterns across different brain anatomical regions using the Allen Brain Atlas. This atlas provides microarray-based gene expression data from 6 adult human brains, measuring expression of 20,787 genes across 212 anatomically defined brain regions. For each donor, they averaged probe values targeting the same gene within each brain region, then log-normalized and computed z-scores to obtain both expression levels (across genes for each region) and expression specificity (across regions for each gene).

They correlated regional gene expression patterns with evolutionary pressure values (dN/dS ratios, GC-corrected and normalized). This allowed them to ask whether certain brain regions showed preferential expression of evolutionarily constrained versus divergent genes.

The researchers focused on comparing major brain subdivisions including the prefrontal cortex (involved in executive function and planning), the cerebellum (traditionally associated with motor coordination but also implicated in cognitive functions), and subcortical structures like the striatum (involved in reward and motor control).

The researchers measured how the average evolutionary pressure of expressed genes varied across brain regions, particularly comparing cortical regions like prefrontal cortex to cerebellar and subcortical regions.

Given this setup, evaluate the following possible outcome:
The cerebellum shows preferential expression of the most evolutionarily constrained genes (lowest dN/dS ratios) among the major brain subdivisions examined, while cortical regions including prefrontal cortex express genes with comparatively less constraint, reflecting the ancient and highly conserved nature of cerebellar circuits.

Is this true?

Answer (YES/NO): YES